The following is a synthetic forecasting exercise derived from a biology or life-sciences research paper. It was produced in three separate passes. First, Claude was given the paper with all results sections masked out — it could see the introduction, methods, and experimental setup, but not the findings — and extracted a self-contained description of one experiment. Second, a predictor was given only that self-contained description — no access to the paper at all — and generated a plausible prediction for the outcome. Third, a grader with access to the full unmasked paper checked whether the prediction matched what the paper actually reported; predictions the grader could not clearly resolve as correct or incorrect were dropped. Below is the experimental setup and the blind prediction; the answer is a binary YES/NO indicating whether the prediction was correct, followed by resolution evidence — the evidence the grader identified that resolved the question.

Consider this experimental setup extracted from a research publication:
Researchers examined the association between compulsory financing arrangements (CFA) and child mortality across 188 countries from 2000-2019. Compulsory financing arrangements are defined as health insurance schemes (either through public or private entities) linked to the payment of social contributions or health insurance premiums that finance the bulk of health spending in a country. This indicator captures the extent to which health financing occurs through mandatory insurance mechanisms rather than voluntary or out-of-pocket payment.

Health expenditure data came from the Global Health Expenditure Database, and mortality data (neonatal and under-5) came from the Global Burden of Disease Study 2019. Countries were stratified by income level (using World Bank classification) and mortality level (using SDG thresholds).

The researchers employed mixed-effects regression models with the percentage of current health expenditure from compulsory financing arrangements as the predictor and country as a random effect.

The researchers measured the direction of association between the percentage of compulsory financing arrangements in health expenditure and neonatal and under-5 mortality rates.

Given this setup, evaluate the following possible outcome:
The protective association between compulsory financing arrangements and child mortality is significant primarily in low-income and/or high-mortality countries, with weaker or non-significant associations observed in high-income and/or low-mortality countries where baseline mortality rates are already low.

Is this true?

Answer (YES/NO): NO